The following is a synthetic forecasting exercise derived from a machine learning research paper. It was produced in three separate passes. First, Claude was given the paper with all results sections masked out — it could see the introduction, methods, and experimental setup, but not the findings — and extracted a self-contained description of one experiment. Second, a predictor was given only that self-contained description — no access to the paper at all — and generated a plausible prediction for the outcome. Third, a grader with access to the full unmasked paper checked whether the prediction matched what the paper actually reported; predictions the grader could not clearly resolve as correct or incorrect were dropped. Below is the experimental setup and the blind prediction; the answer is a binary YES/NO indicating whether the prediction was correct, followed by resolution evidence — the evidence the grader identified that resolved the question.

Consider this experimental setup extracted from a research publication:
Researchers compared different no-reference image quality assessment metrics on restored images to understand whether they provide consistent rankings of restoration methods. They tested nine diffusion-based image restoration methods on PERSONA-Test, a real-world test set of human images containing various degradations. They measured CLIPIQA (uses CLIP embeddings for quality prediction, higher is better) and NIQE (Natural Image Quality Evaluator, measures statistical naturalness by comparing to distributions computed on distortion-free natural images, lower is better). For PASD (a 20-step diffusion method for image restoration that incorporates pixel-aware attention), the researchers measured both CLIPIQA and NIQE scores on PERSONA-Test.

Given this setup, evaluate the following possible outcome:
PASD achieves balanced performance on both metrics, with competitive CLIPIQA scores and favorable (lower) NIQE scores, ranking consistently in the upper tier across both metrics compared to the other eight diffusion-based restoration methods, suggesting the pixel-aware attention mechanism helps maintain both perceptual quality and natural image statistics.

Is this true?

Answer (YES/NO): NO